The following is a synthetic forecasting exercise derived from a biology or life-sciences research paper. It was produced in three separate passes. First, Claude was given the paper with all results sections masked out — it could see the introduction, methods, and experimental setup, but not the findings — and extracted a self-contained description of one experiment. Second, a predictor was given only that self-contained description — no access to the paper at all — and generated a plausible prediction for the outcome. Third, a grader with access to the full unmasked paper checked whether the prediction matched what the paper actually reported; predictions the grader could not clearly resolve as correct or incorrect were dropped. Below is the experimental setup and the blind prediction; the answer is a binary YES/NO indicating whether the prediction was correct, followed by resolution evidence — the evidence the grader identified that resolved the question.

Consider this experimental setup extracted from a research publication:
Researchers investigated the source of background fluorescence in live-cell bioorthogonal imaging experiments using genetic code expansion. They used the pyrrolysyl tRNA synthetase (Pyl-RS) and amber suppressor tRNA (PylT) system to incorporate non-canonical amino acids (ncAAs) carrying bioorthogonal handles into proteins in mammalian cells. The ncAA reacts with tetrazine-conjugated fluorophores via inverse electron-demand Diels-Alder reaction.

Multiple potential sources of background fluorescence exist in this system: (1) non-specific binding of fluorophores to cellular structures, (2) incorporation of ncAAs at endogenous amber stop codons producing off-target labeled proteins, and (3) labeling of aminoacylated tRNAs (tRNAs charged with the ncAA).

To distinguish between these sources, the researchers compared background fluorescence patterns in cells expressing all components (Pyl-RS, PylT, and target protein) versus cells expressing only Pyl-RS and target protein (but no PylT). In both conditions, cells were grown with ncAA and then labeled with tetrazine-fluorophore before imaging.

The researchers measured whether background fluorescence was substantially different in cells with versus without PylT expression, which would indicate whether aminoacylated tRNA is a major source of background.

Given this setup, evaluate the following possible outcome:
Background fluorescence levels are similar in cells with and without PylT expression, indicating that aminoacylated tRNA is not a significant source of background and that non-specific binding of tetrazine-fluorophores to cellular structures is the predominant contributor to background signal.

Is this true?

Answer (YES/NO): NO